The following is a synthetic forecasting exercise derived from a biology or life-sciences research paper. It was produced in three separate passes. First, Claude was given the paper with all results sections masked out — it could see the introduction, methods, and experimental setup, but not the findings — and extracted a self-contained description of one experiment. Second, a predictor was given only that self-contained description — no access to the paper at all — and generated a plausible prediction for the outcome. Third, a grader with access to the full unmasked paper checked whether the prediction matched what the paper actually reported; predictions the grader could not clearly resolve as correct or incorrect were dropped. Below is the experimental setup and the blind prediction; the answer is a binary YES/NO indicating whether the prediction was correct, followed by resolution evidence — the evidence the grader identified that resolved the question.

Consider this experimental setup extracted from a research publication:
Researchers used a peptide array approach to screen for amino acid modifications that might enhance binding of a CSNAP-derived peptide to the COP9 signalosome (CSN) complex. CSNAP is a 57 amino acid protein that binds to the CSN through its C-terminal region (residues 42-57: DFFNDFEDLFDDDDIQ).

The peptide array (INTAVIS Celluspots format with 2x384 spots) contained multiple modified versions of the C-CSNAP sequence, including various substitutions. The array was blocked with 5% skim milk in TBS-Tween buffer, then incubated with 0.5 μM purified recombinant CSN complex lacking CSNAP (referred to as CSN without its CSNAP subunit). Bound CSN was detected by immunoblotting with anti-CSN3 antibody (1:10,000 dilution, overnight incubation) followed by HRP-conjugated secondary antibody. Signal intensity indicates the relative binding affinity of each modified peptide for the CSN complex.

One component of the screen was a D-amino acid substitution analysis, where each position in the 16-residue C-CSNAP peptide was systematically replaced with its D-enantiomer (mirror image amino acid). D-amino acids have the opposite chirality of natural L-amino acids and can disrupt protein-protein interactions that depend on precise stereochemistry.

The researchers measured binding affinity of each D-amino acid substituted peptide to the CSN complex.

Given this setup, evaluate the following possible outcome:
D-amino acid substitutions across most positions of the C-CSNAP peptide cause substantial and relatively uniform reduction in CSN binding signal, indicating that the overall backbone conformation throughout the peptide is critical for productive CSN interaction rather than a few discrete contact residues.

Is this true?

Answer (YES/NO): NO